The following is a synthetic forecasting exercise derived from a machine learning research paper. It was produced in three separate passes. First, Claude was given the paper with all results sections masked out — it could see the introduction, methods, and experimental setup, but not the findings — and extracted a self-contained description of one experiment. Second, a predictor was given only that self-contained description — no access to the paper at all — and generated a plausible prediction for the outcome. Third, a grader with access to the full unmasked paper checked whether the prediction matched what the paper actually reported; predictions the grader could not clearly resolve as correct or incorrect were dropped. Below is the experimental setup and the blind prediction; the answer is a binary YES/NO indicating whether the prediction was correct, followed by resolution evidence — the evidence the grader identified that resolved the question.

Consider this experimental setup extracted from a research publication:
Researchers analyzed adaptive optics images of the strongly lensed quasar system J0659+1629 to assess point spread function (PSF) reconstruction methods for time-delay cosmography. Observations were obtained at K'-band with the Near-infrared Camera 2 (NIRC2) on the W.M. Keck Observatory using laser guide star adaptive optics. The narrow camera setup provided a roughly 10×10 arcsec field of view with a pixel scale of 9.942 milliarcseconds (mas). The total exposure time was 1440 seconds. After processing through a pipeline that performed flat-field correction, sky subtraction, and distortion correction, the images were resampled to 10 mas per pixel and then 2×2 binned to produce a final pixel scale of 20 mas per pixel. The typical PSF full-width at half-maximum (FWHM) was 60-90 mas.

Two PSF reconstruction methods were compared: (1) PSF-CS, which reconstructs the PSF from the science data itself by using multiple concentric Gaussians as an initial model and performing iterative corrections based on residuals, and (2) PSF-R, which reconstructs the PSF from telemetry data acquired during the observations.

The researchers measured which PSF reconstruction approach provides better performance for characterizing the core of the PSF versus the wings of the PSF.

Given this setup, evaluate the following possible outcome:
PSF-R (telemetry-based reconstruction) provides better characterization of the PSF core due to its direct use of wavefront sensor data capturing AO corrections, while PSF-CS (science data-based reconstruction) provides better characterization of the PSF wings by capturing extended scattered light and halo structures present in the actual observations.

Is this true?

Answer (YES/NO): NO